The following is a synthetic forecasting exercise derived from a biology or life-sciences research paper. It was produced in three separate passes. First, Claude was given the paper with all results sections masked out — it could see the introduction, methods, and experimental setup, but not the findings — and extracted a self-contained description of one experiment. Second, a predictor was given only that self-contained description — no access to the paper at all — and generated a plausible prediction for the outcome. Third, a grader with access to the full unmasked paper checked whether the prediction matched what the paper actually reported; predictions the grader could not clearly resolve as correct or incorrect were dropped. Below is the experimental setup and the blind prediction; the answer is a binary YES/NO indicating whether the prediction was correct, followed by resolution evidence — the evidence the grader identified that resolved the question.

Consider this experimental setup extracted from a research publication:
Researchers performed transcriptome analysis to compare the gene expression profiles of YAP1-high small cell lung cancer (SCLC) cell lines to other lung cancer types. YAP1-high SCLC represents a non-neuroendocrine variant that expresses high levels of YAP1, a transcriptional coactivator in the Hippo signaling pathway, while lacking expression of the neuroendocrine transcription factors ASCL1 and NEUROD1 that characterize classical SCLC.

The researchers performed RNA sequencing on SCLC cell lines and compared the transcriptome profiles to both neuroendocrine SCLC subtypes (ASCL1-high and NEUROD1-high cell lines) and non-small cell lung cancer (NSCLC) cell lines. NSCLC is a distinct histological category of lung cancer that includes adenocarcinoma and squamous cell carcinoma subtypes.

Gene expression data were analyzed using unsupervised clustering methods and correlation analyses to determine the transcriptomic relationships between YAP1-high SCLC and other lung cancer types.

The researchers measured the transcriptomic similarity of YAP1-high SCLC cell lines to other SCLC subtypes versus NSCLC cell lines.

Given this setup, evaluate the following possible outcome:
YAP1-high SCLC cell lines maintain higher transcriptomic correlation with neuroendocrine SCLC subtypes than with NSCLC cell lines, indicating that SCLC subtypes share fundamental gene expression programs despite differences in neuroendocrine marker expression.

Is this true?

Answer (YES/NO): NO